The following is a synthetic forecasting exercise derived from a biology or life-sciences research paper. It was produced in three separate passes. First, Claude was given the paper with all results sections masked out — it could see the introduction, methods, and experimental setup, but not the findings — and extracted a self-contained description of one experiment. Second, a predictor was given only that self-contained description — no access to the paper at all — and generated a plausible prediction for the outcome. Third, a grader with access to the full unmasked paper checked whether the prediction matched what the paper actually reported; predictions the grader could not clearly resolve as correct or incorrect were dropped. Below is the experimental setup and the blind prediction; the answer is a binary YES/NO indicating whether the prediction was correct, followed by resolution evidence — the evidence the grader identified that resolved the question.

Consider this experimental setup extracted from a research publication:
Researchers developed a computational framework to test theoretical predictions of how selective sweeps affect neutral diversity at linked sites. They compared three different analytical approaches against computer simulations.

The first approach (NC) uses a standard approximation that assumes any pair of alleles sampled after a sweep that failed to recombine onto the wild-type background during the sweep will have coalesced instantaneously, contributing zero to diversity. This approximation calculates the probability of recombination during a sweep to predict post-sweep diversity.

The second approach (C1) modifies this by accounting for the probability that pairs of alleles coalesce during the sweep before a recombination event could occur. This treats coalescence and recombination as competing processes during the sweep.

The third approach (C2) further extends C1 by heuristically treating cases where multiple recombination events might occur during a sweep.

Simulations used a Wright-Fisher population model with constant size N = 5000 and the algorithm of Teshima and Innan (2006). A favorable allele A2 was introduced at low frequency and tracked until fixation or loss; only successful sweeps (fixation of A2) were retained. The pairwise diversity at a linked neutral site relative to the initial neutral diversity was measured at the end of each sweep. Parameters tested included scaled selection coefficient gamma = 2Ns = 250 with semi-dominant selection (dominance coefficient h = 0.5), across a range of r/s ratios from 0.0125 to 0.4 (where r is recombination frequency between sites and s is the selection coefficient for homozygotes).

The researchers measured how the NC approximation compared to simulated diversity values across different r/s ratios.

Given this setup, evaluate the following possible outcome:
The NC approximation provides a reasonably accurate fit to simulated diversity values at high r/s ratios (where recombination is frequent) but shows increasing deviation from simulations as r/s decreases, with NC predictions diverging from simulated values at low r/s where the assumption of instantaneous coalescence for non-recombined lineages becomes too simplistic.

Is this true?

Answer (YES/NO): NO